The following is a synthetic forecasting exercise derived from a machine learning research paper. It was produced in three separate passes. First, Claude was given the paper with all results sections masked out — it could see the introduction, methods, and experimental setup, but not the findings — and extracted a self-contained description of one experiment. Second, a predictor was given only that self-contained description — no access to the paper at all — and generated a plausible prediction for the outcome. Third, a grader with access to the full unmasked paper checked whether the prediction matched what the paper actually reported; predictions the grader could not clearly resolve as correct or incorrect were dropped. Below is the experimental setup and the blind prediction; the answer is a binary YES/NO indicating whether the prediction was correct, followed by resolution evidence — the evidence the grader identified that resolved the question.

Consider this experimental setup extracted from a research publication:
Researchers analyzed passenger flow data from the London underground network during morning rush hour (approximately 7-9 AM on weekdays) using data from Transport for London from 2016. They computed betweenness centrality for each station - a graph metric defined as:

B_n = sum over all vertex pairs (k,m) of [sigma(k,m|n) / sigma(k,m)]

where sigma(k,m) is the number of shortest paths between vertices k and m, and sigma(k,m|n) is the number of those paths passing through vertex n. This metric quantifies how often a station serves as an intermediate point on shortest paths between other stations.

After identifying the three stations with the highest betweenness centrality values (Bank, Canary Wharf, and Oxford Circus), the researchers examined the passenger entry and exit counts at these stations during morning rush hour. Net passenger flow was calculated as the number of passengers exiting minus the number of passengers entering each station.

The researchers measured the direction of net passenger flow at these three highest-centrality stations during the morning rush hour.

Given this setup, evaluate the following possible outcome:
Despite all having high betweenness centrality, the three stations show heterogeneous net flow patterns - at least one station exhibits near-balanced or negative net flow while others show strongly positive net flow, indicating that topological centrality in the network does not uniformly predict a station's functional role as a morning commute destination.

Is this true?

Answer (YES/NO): NO